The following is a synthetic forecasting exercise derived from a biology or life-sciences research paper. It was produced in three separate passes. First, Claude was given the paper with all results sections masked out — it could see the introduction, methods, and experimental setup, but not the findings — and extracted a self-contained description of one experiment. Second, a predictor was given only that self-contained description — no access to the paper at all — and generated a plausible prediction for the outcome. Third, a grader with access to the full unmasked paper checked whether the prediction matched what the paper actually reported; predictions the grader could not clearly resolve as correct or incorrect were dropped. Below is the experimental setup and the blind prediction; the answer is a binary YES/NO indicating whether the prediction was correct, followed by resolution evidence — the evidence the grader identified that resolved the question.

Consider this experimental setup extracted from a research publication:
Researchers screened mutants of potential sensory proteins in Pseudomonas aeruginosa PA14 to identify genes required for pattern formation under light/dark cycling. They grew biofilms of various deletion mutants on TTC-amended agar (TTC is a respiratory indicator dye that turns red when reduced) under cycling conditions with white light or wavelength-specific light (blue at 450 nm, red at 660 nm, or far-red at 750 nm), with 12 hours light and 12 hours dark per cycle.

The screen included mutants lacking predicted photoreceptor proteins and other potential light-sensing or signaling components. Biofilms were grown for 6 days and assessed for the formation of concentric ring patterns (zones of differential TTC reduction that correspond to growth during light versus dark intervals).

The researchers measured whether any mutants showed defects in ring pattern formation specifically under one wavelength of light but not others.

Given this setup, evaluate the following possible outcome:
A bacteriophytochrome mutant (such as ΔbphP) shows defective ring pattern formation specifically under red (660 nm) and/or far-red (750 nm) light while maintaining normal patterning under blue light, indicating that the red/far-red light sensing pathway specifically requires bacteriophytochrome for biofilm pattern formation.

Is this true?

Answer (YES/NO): NO